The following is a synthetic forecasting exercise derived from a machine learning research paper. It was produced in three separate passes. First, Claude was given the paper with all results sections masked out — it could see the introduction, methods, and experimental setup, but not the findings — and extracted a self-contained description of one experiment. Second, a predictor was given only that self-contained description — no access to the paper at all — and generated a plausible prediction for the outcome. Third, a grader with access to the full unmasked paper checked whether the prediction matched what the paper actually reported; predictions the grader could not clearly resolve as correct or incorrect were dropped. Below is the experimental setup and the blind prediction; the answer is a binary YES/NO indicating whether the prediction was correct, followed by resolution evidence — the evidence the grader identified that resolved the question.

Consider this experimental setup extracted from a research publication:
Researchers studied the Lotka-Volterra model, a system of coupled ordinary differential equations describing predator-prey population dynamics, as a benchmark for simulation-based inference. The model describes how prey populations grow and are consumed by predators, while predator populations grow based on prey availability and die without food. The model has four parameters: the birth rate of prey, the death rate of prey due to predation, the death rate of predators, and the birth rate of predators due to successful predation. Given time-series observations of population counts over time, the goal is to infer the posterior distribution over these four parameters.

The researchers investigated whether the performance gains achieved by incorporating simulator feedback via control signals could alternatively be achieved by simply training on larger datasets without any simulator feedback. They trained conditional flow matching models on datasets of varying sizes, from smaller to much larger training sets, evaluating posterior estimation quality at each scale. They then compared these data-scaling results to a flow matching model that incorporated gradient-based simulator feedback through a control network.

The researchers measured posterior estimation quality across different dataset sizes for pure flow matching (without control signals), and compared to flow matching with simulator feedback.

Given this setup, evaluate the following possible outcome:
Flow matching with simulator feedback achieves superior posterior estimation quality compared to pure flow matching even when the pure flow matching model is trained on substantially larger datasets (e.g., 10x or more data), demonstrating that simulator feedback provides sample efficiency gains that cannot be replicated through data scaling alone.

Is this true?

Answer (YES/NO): YES